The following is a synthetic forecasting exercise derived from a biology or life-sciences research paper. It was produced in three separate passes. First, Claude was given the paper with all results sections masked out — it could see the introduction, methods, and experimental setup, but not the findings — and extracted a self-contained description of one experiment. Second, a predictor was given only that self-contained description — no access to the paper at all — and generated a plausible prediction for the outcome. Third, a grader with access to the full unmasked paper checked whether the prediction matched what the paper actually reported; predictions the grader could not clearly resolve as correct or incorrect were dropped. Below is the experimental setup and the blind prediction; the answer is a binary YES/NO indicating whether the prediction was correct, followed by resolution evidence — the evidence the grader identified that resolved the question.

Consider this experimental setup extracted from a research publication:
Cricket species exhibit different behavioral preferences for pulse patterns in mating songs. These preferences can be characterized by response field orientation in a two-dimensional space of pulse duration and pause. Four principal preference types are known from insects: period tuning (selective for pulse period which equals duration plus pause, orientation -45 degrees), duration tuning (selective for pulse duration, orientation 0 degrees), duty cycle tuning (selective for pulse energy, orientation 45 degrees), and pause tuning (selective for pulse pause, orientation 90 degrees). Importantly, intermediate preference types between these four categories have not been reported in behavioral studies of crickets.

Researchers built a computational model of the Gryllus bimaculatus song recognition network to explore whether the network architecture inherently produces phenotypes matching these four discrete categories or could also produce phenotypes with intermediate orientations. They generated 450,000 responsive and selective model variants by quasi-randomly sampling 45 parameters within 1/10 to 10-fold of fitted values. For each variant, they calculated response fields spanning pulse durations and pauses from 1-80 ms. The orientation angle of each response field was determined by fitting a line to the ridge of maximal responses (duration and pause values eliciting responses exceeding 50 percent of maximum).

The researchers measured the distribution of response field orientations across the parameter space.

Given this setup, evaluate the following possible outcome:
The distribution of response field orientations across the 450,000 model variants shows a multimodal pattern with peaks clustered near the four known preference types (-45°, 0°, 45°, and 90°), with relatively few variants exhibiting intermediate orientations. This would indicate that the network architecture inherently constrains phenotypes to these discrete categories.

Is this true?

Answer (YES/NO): NO